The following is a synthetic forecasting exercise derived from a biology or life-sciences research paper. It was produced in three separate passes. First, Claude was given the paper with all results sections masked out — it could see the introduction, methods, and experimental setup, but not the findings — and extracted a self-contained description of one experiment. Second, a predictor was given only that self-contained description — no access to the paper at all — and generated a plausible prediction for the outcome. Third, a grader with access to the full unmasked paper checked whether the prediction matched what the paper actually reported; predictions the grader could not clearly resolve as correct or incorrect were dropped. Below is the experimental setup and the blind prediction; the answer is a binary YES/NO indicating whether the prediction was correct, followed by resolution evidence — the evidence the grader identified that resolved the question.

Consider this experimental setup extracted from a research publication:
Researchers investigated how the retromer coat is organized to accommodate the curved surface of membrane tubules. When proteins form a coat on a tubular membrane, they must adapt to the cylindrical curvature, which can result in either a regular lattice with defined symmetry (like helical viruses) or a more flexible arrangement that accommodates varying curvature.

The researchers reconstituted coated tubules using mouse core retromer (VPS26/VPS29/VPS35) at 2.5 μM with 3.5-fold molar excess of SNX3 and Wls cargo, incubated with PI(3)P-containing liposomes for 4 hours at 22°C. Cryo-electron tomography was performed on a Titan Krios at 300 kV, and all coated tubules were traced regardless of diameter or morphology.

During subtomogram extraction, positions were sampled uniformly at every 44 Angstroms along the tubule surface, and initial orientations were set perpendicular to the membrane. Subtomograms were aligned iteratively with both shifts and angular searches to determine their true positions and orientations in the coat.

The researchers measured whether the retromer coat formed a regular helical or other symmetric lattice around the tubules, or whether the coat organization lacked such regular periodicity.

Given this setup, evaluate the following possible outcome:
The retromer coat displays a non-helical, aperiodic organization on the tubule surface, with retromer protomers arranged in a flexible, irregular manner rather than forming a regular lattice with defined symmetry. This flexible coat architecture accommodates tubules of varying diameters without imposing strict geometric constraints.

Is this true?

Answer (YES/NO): NO